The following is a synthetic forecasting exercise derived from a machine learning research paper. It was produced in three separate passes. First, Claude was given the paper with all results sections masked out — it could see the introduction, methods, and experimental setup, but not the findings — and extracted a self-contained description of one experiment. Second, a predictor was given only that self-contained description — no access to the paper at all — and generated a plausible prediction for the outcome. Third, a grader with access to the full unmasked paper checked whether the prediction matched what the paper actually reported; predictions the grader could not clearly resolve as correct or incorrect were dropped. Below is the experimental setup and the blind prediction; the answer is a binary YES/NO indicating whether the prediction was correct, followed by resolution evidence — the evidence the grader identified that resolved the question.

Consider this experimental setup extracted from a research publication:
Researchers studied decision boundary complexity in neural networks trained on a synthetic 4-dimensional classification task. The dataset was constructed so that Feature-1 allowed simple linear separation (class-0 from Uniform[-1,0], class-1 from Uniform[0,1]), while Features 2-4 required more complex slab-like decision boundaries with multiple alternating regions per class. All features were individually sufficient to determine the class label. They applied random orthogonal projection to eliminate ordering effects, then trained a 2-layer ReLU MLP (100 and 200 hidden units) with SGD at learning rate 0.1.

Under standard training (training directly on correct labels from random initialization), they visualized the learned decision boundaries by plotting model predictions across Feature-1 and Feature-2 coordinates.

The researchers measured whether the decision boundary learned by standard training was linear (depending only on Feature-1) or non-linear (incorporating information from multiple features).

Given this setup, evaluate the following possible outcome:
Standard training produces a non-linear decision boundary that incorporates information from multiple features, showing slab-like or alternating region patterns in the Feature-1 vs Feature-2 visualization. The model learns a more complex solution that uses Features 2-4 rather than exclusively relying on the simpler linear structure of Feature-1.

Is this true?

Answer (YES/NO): NO